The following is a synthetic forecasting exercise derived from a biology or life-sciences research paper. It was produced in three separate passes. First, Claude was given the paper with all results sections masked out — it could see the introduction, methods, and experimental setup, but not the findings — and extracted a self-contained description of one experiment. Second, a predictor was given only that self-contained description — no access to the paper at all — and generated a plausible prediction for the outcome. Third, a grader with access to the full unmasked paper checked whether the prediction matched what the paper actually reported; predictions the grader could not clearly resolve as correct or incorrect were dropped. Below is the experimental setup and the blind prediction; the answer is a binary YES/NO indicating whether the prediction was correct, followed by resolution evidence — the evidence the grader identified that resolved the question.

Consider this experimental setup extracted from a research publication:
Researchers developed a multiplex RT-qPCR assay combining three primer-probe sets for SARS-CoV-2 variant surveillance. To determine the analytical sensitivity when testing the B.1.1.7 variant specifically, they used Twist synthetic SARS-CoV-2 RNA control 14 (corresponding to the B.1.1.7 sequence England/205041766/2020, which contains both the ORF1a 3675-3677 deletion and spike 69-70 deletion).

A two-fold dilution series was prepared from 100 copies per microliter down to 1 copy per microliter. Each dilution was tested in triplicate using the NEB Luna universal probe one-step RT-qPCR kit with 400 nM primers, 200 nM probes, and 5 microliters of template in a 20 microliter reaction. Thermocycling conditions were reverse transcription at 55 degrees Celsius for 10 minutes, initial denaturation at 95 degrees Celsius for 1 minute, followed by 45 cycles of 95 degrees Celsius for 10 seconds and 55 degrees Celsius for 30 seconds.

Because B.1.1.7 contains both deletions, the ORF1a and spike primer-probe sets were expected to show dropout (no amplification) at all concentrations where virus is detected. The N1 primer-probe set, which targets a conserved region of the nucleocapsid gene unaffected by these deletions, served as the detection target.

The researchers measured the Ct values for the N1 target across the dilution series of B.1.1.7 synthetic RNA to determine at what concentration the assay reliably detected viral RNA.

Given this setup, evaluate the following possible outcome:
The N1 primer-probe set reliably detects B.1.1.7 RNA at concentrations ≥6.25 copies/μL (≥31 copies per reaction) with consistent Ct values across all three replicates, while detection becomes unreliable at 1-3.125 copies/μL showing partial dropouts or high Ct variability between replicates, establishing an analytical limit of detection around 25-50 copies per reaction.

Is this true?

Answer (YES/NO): NO